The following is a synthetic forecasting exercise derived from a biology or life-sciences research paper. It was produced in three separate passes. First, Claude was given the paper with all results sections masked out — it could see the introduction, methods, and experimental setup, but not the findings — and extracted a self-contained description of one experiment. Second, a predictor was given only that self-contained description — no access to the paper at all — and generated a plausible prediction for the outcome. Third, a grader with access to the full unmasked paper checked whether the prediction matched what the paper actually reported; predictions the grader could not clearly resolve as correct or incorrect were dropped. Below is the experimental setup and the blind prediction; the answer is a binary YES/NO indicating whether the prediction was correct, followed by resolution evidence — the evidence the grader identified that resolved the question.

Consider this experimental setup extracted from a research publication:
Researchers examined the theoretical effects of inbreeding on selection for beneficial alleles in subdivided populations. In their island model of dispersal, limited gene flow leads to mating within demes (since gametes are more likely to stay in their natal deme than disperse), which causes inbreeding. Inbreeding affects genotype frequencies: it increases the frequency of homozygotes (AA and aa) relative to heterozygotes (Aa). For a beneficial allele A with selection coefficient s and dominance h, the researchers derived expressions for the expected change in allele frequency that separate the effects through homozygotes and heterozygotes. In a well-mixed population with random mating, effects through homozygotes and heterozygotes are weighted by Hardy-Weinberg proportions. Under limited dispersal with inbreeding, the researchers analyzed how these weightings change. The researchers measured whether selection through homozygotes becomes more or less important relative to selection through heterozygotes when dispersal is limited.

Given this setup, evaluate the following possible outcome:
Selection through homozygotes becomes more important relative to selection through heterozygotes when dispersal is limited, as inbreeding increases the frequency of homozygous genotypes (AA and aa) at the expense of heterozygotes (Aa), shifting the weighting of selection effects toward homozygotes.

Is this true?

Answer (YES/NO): YES